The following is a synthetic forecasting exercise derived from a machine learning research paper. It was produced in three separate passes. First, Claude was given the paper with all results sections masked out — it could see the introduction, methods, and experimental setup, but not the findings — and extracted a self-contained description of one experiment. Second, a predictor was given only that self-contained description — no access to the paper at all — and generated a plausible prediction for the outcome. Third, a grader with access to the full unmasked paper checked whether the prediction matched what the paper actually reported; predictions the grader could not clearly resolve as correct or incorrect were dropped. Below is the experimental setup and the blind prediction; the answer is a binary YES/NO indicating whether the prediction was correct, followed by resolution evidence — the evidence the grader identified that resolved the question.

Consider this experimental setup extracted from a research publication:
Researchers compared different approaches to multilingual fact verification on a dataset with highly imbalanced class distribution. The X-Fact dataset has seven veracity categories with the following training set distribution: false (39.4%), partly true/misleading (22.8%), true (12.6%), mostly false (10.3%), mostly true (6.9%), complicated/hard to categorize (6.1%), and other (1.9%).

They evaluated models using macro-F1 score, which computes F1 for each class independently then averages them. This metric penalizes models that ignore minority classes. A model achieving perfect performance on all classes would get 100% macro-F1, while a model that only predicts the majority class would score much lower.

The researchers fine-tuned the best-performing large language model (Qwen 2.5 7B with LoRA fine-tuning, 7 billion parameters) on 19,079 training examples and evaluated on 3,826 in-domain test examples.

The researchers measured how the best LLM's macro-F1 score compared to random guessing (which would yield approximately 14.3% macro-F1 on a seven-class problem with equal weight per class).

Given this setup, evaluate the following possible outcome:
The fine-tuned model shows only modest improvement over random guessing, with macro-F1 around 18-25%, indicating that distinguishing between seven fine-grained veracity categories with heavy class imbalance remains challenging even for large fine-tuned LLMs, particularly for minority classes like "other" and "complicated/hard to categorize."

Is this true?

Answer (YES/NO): NO